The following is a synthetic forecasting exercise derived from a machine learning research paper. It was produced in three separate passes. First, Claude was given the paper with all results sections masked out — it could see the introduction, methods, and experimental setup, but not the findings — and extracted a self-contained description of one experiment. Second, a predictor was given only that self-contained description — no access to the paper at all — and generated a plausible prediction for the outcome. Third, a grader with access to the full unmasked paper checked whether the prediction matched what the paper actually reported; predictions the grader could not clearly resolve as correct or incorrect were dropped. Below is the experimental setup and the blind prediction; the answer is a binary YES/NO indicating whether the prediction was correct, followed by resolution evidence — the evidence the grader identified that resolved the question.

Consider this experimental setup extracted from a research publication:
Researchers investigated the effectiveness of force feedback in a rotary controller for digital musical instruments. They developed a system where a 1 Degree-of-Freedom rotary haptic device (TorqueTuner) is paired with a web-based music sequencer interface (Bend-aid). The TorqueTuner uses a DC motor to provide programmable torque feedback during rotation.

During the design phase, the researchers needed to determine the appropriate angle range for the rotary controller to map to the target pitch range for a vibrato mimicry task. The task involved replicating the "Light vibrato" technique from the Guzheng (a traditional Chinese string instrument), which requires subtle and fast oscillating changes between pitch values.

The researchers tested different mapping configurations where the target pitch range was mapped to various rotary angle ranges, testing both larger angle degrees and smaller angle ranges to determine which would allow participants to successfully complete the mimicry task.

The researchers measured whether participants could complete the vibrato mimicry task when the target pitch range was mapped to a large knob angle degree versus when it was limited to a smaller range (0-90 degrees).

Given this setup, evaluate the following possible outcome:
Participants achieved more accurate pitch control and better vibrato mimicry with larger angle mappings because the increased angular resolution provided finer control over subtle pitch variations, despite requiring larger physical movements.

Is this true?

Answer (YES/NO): NO